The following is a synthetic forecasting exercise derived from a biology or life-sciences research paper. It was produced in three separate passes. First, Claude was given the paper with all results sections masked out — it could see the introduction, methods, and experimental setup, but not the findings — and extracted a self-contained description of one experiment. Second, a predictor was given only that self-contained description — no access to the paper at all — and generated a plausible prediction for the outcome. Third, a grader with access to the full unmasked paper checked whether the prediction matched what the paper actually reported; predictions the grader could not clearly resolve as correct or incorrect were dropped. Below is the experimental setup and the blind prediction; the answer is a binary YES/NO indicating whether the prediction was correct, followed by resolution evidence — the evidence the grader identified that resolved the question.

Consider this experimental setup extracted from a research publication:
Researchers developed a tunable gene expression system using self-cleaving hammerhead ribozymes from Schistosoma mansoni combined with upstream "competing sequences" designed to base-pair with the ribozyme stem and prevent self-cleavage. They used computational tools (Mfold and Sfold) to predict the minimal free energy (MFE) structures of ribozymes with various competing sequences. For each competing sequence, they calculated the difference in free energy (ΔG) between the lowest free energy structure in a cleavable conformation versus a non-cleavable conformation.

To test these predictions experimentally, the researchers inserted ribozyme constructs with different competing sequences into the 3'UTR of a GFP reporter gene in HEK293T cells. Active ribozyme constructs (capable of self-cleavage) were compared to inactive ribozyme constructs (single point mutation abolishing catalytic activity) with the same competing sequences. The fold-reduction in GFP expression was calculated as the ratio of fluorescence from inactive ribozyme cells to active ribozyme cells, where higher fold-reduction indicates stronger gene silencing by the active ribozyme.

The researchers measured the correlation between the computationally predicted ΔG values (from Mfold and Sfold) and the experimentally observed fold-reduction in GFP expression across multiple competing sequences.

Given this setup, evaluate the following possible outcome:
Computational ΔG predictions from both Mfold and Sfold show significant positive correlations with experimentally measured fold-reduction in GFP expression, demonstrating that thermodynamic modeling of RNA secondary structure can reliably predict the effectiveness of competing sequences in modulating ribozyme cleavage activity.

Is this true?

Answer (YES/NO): NO